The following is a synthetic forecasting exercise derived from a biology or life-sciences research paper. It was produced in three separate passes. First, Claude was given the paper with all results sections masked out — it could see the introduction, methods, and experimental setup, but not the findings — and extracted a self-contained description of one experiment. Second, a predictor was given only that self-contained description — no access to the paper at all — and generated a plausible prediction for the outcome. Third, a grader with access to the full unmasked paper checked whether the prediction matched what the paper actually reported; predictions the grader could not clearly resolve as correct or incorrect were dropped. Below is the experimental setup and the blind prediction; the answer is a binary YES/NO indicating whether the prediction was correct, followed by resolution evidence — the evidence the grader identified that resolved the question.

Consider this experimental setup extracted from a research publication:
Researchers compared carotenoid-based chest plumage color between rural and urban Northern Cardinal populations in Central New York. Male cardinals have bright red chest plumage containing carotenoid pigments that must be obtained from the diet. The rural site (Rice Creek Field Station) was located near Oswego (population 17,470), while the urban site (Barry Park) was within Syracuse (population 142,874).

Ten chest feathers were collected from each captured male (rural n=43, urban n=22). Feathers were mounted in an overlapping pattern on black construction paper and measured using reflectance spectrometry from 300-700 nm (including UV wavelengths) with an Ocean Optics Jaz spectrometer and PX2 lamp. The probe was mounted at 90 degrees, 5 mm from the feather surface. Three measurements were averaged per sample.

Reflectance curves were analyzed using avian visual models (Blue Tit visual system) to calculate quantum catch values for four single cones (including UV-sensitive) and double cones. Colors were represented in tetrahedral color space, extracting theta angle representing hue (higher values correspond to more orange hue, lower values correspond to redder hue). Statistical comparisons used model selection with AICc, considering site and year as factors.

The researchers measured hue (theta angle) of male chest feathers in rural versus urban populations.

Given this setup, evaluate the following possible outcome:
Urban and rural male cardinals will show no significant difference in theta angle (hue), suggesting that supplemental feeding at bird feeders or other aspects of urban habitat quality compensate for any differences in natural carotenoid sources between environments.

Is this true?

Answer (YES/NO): NO